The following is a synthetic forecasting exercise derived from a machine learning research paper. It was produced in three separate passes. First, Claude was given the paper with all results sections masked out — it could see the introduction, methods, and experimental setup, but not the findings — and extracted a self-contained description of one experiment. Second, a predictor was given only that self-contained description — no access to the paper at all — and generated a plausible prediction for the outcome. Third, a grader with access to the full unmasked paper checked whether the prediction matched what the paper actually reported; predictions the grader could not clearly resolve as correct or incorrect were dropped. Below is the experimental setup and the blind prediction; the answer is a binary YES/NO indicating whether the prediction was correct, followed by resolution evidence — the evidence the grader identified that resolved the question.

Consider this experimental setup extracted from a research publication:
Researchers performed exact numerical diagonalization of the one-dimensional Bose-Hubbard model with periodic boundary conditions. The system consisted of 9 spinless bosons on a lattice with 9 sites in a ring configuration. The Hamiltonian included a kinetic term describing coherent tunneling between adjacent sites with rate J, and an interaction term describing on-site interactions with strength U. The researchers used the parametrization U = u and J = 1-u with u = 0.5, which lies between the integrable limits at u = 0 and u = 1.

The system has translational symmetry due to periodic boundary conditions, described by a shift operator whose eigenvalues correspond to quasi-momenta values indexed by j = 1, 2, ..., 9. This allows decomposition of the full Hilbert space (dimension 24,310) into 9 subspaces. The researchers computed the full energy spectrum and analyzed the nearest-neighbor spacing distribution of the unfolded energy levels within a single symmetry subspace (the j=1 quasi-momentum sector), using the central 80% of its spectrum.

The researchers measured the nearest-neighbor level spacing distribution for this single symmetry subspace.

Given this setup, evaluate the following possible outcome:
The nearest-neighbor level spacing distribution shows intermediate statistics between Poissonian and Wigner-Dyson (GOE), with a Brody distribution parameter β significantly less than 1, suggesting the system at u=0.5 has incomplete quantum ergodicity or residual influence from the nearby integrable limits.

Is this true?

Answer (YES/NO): NO